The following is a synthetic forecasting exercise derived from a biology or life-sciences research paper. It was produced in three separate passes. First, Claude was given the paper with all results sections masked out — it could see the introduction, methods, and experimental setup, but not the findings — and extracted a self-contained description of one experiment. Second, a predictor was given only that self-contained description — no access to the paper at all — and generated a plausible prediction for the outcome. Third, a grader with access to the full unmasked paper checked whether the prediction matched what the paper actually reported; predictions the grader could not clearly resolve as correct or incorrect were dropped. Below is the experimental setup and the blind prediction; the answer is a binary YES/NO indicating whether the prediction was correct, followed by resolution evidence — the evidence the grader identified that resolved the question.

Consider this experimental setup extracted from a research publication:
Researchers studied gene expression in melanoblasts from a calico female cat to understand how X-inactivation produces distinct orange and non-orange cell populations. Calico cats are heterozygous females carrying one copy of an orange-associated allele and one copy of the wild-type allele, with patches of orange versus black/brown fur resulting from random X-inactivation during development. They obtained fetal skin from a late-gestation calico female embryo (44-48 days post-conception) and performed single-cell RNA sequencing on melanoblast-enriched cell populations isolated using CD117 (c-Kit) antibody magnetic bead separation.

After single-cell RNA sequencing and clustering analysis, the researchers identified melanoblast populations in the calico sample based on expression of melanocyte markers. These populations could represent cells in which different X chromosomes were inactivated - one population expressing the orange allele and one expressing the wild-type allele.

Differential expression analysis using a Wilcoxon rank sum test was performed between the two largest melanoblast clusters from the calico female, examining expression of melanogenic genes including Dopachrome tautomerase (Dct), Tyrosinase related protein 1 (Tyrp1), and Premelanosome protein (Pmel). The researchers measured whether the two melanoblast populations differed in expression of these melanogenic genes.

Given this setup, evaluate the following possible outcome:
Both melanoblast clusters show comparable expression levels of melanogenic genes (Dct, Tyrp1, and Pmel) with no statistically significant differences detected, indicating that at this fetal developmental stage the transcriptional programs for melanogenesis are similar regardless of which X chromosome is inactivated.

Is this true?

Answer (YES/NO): NO